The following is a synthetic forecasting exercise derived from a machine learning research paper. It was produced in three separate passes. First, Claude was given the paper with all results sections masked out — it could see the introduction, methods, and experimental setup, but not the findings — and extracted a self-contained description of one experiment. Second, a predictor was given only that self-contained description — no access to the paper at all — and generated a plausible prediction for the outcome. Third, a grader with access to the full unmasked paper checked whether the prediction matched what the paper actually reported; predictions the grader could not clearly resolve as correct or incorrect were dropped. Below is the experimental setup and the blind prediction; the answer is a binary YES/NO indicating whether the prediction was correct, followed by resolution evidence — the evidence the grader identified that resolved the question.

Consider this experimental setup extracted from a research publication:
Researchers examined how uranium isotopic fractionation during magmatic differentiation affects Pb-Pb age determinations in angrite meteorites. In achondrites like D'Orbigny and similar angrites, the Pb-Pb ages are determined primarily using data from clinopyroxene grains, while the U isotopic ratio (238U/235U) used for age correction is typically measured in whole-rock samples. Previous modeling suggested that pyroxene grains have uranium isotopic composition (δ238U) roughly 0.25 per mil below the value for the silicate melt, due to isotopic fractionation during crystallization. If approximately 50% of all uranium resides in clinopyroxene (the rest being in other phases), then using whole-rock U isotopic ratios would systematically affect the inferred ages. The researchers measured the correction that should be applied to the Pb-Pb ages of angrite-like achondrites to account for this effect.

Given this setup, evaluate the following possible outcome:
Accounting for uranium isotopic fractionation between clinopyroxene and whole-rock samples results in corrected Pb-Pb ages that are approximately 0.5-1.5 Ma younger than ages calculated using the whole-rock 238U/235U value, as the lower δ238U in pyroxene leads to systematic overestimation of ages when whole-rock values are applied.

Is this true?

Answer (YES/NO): NO